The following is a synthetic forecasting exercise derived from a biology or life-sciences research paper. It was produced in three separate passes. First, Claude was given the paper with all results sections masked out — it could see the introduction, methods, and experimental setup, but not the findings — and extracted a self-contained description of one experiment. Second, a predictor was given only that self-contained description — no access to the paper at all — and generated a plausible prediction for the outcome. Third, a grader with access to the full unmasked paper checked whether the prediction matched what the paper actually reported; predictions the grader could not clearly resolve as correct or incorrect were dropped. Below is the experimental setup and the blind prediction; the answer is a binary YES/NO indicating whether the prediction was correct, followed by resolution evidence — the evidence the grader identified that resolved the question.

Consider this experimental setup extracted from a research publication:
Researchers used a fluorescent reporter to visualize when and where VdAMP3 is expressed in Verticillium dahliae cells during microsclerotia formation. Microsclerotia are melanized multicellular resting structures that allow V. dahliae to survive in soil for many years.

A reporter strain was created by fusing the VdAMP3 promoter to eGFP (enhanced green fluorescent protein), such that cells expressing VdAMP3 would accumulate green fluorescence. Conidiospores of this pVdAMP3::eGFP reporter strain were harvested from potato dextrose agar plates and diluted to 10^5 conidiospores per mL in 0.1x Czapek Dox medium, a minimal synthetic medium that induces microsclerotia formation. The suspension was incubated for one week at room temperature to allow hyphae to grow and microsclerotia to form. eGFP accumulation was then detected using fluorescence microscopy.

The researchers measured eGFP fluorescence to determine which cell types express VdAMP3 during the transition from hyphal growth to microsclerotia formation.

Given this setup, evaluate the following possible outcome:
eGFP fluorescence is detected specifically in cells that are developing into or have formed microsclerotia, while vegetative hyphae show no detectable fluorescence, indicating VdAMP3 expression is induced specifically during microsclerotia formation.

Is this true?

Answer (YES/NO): NO